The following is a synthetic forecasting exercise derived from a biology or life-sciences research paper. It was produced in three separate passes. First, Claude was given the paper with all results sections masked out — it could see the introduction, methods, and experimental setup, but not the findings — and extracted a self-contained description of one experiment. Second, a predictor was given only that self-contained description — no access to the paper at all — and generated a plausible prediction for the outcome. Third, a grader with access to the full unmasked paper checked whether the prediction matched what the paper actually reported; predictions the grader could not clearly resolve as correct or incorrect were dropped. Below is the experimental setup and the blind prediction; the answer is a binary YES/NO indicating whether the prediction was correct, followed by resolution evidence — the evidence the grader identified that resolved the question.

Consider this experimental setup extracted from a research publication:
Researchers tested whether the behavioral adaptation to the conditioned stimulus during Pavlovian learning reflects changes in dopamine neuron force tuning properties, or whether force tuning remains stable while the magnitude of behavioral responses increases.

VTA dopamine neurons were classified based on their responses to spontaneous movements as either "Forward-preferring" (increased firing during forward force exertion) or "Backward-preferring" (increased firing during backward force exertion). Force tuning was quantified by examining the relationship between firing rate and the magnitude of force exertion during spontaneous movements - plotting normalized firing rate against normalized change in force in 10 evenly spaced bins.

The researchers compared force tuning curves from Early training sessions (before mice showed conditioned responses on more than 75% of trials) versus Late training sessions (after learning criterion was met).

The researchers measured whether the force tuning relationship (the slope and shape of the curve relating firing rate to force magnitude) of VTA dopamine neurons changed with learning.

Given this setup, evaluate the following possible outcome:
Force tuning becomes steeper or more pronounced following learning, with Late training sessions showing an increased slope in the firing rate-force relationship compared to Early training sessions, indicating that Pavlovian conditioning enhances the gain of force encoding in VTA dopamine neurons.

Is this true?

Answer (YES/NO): NO